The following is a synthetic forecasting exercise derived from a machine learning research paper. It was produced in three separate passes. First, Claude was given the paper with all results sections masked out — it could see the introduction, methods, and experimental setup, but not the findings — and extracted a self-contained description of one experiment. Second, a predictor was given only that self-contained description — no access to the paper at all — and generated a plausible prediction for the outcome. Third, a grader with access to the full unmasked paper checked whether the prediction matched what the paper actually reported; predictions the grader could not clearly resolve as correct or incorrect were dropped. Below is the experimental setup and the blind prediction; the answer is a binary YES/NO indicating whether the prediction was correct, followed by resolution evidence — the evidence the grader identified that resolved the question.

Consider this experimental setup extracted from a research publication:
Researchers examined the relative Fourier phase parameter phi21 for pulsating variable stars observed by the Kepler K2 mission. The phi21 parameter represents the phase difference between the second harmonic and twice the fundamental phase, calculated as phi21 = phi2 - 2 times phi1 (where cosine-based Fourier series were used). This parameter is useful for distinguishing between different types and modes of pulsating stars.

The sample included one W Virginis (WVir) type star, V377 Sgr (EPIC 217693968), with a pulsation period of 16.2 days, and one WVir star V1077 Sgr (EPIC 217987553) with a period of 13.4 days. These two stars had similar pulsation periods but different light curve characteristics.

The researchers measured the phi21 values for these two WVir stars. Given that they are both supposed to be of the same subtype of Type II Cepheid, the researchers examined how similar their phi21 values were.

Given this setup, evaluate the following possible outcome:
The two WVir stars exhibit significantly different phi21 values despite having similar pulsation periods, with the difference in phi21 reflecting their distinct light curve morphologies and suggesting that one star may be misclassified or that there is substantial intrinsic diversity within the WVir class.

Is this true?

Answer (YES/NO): NO